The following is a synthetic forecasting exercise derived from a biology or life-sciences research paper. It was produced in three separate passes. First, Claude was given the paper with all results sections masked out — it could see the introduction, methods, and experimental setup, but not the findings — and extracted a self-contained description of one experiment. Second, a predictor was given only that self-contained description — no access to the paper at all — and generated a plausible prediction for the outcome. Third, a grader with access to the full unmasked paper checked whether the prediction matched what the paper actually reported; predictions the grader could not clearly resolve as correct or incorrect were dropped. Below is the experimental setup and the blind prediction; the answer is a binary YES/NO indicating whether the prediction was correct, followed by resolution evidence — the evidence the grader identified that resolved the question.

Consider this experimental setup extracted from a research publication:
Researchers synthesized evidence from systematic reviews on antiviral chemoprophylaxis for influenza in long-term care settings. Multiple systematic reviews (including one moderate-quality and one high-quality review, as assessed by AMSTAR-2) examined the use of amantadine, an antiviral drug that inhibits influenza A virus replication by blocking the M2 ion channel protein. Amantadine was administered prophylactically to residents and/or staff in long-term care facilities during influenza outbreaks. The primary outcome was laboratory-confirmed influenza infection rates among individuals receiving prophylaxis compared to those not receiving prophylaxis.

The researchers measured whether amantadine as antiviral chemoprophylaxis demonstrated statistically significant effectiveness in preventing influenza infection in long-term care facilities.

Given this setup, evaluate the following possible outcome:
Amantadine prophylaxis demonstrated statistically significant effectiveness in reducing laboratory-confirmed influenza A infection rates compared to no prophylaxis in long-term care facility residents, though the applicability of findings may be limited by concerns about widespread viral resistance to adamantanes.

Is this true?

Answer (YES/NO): NO